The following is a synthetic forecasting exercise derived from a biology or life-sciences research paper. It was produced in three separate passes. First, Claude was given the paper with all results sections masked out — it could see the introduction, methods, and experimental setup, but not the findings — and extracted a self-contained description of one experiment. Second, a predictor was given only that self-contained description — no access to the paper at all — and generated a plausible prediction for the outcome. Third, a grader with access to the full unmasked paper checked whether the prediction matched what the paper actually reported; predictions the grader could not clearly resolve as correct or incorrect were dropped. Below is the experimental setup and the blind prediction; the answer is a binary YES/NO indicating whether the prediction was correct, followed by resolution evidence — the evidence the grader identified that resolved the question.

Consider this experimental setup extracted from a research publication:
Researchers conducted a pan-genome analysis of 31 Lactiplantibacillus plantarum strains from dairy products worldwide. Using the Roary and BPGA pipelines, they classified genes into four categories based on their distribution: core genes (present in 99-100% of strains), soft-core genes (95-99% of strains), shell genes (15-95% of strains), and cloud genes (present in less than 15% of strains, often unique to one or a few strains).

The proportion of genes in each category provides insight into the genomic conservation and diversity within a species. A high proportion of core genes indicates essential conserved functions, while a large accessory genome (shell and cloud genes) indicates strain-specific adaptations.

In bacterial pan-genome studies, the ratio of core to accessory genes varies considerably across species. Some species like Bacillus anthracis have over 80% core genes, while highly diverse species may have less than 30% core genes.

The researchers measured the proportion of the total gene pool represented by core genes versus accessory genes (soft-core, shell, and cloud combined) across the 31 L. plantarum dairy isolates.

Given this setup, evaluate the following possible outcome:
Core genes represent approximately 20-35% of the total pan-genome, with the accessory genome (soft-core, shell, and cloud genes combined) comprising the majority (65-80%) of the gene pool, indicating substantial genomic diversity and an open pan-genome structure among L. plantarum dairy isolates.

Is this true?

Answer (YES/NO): YES